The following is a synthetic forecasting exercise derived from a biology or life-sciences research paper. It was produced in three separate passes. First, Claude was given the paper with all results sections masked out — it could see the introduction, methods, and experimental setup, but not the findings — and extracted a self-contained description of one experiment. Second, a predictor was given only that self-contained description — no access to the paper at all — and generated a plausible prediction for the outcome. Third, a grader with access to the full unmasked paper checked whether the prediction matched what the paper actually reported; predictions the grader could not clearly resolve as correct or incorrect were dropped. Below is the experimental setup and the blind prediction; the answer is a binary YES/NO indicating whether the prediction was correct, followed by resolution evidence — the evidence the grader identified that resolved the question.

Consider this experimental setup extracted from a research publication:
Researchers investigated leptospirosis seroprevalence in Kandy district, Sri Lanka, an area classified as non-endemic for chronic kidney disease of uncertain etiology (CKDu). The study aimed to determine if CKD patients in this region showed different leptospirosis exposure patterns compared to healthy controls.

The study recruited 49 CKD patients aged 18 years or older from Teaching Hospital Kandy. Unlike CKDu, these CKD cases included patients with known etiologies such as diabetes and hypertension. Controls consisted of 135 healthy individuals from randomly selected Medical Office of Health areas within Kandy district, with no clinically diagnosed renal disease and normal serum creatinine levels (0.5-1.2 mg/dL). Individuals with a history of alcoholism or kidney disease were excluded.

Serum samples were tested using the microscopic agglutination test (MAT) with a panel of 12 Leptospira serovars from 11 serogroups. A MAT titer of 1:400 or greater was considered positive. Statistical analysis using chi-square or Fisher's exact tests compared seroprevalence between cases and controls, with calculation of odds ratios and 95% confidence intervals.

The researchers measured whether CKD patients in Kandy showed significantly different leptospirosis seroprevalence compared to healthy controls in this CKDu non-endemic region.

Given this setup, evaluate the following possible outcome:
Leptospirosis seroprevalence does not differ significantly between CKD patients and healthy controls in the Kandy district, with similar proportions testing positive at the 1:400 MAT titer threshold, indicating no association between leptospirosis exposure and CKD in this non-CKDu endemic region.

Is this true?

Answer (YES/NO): NO